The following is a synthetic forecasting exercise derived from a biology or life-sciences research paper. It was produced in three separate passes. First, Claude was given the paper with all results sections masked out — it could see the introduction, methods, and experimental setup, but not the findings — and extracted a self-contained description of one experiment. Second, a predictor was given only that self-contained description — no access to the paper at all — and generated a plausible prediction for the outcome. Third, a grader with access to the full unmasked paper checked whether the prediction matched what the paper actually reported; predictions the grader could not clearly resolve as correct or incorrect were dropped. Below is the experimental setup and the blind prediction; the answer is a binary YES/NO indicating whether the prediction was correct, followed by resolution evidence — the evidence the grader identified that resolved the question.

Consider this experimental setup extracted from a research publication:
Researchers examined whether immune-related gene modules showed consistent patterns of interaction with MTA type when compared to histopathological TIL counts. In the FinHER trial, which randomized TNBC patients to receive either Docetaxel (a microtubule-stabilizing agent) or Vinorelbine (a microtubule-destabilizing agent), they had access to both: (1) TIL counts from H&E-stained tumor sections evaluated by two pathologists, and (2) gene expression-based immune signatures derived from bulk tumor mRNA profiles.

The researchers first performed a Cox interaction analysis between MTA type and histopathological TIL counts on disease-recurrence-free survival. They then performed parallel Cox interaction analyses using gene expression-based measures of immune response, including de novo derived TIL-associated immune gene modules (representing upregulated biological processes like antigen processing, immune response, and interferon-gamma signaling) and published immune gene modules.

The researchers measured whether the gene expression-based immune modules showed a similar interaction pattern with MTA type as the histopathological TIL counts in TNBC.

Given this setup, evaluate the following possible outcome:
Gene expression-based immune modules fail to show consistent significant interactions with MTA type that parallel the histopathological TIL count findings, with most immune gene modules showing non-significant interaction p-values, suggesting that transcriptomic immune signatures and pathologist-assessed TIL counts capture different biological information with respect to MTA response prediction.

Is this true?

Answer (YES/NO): NO